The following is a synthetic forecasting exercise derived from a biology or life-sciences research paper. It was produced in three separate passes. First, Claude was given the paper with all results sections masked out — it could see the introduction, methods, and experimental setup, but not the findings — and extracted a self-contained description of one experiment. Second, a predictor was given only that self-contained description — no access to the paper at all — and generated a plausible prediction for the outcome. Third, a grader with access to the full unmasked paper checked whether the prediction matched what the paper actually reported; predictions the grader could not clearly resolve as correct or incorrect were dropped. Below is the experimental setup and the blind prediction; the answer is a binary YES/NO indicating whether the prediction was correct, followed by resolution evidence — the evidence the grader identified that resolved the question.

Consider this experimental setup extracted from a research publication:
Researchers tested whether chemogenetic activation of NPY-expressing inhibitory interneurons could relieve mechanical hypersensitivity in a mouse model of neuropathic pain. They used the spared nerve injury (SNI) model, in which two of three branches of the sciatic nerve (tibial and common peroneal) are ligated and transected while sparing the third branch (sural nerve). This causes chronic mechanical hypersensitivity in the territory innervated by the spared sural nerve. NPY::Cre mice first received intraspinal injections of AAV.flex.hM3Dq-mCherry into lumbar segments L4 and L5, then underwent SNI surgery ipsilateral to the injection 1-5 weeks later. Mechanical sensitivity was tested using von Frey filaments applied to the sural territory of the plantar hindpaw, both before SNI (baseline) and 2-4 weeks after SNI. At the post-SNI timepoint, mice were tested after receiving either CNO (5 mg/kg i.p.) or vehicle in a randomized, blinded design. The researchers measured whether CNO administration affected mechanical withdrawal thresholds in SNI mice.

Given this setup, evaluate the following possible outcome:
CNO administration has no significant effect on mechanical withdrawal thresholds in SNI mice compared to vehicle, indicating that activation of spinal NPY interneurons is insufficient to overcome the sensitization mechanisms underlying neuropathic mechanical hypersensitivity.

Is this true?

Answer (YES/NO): NO